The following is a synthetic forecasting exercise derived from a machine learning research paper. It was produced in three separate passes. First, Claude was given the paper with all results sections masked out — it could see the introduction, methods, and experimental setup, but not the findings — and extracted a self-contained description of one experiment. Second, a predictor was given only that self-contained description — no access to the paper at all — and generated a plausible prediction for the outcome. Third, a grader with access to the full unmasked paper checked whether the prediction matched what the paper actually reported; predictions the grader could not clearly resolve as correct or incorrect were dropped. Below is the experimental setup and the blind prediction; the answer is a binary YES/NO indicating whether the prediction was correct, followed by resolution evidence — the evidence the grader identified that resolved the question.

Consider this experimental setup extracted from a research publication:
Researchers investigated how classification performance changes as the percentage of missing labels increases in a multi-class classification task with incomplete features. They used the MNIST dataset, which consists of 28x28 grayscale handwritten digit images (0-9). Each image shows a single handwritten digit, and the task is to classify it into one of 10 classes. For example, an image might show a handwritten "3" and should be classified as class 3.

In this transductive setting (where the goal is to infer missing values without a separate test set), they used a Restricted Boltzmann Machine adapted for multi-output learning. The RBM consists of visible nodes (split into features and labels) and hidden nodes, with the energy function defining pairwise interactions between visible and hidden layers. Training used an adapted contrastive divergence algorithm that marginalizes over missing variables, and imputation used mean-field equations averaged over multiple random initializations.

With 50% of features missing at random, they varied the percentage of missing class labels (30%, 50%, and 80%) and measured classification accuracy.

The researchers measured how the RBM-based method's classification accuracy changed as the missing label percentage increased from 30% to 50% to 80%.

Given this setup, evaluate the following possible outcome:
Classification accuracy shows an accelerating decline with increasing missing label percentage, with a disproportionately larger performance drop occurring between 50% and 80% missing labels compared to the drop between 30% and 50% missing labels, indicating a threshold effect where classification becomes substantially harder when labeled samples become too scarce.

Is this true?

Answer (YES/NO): YES